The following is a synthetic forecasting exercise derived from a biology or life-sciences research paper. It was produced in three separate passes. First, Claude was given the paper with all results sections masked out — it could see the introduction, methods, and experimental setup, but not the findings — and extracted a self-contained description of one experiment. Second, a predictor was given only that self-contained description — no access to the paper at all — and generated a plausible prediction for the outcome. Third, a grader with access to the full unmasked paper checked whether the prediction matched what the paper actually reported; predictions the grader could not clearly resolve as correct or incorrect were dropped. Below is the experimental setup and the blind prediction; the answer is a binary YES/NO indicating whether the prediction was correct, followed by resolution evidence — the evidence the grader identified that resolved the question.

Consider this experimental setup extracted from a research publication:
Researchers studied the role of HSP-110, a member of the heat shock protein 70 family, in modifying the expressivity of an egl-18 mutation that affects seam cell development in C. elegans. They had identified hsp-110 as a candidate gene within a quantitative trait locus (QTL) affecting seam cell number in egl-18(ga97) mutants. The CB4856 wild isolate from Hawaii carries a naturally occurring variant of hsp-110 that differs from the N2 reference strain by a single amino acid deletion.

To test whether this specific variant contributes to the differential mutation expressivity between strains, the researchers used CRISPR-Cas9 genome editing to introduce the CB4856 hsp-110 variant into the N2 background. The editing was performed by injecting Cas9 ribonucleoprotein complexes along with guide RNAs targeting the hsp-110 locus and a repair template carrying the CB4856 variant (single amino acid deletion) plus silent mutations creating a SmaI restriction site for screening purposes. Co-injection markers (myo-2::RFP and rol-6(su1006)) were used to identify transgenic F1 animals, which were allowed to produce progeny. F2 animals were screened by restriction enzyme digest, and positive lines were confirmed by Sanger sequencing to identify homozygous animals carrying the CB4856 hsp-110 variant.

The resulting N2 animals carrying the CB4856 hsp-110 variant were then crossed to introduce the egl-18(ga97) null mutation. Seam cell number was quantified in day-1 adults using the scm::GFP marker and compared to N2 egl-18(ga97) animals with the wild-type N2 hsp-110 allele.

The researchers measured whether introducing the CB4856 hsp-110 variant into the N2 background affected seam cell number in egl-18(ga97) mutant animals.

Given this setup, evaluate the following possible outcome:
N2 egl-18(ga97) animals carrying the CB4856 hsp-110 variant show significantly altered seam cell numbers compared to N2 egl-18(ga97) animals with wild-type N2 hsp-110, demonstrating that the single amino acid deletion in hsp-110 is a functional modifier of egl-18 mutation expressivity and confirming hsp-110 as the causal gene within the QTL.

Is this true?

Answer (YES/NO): YES